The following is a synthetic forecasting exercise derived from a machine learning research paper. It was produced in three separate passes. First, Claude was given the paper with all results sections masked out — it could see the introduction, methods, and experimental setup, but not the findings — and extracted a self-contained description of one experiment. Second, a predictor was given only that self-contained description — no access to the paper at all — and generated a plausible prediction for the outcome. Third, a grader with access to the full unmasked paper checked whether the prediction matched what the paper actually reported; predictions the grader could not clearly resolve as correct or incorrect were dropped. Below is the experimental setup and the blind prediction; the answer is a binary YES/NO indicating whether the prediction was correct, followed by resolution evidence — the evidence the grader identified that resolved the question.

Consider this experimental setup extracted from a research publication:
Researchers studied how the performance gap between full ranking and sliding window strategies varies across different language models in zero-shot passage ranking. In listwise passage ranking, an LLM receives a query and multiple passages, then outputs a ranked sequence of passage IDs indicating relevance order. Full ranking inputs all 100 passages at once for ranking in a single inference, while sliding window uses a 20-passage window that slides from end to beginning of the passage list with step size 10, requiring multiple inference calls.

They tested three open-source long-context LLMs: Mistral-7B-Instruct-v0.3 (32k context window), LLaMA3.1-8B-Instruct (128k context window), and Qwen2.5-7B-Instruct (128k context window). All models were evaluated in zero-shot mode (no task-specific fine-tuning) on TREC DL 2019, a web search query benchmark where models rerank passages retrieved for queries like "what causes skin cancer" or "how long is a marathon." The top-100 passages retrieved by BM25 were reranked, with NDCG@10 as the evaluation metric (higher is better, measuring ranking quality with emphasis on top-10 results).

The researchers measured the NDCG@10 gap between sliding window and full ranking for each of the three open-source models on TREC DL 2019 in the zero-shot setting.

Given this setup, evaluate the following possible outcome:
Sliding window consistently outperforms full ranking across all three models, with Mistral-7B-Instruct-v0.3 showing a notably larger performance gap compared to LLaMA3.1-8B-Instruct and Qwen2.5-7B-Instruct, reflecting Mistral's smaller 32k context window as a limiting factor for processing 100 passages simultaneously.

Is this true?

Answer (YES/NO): YES